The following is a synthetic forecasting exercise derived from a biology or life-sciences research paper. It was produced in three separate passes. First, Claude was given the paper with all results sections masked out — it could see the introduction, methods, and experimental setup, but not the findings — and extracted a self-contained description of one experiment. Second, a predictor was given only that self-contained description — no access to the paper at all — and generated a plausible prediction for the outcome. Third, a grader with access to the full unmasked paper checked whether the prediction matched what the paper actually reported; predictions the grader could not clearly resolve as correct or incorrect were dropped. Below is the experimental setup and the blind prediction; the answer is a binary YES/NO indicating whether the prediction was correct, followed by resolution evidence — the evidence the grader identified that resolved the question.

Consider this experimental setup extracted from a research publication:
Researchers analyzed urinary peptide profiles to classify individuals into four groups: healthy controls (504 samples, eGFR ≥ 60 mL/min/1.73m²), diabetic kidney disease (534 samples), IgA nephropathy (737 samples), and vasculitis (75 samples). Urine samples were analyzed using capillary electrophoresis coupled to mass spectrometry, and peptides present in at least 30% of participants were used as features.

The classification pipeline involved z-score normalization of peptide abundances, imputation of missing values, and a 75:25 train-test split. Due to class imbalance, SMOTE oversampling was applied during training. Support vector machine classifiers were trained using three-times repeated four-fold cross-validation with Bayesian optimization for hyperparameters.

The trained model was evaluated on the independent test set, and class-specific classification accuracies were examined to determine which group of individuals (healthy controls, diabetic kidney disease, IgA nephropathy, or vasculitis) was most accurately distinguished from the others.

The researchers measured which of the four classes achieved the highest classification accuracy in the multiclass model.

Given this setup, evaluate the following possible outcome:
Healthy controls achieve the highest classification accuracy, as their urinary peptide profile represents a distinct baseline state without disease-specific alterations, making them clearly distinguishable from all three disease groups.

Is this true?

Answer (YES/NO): YES